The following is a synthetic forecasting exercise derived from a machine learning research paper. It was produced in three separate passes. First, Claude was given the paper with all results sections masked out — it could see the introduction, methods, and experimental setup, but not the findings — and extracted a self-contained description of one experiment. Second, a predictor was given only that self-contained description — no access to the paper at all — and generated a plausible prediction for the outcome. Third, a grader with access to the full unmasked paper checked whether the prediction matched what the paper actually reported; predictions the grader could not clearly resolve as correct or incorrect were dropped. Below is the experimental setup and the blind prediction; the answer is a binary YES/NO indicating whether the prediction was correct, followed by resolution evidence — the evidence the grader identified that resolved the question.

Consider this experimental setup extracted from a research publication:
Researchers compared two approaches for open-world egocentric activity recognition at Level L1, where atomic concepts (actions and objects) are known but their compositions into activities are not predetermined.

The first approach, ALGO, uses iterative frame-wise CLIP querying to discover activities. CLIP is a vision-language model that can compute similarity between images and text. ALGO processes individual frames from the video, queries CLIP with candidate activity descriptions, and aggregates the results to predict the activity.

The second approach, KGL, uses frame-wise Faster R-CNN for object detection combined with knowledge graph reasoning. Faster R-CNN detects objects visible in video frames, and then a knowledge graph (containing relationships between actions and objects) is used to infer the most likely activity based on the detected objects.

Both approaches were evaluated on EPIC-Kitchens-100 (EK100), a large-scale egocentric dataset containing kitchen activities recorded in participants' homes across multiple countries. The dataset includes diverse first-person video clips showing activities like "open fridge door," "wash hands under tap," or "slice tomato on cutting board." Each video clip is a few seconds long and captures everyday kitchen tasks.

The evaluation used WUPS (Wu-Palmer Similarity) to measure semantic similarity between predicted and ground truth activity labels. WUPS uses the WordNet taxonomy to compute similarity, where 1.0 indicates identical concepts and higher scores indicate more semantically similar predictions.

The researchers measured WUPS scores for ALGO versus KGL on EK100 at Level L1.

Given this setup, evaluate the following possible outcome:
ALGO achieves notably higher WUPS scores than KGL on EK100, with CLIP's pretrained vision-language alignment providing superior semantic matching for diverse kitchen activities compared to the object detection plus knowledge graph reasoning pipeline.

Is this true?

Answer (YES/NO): YES